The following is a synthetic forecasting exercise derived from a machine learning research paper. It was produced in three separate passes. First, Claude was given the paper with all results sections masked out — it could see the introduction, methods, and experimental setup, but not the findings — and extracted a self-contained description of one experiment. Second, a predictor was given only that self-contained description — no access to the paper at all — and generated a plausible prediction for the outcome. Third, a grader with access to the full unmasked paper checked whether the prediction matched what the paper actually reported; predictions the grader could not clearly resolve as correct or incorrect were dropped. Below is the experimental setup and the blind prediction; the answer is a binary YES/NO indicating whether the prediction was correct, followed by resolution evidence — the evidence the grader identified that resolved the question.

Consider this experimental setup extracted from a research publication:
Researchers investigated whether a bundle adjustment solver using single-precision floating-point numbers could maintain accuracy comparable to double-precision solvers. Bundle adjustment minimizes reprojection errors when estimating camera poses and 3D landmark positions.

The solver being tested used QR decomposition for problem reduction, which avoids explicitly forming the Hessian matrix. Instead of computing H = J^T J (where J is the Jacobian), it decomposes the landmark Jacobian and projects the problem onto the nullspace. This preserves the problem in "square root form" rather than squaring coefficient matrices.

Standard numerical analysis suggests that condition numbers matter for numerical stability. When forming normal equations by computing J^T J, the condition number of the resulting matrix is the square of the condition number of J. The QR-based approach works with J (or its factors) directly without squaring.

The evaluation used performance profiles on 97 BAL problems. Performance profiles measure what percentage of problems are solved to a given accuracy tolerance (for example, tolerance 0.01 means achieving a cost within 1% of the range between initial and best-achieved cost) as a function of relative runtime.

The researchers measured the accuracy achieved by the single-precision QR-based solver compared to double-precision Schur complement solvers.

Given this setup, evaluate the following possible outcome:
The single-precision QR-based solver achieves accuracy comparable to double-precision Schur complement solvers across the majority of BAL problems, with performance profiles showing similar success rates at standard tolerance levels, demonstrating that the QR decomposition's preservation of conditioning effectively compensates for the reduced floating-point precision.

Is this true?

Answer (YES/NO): YES